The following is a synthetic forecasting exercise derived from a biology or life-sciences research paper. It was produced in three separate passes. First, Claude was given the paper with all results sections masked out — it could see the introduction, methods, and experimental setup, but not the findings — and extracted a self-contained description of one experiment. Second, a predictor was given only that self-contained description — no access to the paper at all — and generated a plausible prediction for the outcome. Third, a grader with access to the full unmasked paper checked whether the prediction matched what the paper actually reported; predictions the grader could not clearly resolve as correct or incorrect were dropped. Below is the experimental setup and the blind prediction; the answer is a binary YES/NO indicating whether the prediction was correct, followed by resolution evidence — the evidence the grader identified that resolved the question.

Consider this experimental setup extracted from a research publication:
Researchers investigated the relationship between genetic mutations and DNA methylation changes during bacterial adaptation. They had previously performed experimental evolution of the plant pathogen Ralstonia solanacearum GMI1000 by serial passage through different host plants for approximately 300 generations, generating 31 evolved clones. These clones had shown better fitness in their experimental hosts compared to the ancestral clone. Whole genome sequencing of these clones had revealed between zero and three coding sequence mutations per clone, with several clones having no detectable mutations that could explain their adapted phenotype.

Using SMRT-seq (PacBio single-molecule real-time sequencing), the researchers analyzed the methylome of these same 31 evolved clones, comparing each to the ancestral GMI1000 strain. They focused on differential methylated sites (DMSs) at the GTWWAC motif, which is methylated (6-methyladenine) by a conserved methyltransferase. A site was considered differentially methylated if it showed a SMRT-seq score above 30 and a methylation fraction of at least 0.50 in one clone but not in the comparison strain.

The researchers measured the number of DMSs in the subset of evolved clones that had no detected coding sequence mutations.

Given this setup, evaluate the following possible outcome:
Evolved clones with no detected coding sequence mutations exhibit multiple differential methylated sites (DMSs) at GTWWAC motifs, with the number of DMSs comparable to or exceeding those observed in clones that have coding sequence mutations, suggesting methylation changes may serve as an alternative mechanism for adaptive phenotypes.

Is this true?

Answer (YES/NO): YES